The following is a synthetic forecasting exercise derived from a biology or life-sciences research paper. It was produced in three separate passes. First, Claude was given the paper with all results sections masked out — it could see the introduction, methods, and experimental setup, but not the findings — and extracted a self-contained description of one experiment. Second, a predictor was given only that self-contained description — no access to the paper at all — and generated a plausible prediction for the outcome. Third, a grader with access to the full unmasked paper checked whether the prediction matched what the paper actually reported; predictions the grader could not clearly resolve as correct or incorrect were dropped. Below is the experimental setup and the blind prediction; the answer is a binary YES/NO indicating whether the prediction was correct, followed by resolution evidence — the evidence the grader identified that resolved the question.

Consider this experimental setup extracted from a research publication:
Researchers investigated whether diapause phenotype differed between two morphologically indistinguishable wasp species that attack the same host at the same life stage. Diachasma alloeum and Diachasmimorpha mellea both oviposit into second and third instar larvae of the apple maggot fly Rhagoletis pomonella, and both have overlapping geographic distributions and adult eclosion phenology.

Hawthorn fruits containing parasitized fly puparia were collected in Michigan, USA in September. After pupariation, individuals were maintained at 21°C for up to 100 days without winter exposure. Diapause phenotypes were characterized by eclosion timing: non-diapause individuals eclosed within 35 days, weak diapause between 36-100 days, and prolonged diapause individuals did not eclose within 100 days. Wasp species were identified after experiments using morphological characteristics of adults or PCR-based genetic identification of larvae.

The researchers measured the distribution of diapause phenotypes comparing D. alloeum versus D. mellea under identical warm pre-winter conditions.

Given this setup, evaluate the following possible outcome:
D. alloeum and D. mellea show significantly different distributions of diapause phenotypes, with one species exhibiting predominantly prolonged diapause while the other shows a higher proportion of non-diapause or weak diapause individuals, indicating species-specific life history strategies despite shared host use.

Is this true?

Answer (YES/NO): YES